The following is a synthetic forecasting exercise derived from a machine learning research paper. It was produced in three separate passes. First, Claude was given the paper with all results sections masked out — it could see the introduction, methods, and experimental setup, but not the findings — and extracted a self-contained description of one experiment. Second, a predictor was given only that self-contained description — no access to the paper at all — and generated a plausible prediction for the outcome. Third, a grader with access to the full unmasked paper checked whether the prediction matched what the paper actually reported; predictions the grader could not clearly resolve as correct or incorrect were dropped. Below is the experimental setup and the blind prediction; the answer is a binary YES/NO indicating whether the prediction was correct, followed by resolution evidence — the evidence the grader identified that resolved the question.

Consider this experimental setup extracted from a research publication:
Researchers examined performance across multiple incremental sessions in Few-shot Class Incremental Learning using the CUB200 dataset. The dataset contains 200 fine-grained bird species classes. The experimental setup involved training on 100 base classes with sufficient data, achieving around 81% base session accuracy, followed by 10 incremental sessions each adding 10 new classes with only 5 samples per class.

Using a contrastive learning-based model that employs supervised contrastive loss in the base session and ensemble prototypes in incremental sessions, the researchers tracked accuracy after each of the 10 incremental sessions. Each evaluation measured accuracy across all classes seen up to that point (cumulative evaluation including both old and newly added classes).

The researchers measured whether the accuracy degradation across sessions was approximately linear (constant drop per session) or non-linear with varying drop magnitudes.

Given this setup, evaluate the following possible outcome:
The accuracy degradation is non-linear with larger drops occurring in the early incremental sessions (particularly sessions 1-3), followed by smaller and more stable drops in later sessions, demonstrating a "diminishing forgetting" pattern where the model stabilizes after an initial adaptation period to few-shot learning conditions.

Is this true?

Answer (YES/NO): NO